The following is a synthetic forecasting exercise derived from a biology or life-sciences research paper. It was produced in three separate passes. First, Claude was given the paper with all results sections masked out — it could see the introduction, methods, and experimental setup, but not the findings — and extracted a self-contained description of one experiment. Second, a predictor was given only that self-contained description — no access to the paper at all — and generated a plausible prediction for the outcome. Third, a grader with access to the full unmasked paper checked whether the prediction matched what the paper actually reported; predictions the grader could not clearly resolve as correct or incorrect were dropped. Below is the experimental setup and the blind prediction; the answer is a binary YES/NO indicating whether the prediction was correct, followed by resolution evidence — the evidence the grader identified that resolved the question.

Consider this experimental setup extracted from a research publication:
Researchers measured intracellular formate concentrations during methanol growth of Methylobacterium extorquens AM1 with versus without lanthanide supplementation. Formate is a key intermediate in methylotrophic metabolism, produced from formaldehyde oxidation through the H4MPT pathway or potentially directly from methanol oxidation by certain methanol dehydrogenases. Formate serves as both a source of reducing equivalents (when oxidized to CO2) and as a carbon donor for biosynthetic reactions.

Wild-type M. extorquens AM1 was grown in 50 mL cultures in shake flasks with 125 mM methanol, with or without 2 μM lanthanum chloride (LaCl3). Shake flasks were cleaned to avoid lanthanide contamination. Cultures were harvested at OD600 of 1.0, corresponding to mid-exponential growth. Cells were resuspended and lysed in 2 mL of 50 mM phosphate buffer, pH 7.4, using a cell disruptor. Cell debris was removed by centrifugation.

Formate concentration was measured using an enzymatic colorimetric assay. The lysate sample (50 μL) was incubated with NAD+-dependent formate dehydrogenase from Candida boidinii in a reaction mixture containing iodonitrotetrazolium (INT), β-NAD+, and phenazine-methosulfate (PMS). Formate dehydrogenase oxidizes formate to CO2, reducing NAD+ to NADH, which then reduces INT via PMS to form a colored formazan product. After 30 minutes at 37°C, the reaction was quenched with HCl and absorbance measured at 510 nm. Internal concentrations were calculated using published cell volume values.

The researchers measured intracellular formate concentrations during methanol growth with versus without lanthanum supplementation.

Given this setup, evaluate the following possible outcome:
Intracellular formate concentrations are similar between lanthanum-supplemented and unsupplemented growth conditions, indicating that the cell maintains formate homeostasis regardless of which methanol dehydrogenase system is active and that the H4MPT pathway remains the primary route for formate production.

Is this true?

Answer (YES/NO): NO